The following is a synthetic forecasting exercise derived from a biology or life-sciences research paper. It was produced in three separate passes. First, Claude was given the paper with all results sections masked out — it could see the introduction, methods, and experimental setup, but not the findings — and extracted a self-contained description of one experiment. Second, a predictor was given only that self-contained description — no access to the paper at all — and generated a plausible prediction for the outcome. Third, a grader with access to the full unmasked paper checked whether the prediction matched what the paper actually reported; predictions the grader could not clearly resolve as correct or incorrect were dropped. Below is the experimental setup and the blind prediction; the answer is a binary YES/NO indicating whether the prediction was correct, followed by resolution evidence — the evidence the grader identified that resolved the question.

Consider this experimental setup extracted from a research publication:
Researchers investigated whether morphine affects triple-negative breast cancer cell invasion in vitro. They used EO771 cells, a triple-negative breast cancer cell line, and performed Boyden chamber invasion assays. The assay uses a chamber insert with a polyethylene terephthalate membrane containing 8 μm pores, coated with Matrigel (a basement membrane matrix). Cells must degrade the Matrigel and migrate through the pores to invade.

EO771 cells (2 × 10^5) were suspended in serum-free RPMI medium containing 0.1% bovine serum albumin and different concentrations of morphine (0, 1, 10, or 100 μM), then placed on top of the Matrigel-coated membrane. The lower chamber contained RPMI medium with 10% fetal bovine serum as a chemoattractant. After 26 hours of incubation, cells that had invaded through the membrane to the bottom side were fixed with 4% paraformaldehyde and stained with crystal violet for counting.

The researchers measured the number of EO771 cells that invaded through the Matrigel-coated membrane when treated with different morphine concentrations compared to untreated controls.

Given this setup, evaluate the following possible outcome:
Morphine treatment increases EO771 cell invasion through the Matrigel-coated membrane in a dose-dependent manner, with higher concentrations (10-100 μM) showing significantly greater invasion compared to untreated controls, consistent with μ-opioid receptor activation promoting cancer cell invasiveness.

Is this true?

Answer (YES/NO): NO